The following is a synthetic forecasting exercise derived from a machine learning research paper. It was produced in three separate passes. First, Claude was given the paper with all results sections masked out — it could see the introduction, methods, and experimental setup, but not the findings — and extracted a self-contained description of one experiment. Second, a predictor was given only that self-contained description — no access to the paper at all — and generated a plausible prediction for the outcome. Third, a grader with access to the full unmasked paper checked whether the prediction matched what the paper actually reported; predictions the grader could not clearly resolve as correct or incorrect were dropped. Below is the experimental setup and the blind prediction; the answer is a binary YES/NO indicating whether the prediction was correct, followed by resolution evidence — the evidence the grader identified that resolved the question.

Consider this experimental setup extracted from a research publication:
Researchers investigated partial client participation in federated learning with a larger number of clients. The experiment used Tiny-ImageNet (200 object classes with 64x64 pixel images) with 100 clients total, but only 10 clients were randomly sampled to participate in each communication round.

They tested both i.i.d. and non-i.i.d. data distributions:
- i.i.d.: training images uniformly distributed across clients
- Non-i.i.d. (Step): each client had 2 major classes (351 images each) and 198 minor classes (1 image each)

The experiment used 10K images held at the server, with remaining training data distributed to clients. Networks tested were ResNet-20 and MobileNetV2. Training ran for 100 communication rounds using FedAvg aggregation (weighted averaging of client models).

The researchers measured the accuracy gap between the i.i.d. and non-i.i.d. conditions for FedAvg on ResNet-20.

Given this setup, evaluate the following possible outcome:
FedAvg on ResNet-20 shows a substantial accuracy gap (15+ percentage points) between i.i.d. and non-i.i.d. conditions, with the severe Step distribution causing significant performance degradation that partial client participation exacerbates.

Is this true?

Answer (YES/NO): NO